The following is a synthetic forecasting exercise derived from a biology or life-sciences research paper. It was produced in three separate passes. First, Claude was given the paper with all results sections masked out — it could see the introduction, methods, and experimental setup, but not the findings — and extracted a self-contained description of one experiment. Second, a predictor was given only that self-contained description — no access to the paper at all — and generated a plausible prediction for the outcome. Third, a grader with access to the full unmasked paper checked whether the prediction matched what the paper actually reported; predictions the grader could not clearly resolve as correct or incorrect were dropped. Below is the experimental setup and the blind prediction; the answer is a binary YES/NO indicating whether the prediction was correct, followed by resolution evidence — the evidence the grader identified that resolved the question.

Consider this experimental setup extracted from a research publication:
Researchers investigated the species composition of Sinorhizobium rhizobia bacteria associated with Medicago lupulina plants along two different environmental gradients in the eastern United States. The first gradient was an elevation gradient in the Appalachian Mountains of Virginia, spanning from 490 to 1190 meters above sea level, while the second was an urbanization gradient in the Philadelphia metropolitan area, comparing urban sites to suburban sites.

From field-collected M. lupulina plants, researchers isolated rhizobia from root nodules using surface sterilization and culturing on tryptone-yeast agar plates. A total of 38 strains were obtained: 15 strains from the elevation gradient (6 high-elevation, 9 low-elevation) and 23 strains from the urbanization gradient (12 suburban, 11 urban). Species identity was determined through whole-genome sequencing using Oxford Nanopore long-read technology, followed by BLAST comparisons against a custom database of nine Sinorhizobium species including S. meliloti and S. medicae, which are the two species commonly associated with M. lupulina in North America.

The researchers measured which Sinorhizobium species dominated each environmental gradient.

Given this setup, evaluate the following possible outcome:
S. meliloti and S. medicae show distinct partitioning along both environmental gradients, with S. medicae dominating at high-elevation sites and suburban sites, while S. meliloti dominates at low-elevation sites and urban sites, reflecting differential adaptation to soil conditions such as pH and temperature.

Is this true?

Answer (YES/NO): NO